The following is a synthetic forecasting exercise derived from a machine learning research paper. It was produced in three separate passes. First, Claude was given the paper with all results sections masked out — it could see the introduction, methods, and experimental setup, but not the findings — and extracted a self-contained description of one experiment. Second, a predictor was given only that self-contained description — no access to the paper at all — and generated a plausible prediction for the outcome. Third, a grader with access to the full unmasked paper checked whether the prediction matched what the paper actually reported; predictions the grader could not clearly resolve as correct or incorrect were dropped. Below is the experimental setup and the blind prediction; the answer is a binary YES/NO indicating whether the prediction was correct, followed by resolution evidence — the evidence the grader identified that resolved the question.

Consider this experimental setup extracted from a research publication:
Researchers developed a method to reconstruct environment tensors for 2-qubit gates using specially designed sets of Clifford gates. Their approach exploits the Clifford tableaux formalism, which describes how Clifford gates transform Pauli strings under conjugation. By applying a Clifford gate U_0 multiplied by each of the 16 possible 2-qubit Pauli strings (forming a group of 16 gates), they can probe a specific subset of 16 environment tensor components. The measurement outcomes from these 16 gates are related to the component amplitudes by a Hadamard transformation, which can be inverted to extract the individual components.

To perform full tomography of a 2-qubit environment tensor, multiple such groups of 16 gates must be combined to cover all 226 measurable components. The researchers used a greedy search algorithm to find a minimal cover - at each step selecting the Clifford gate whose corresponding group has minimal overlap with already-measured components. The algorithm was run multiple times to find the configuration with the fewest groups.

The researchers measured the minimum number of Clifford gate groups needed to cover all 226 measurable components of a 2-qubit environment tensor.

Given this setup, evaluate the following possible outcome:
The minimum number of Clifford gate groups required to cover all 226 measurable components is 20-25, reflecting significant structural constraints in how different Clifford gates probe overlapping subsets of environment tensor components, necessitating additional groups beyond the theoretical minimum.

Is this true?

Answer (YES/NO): NO